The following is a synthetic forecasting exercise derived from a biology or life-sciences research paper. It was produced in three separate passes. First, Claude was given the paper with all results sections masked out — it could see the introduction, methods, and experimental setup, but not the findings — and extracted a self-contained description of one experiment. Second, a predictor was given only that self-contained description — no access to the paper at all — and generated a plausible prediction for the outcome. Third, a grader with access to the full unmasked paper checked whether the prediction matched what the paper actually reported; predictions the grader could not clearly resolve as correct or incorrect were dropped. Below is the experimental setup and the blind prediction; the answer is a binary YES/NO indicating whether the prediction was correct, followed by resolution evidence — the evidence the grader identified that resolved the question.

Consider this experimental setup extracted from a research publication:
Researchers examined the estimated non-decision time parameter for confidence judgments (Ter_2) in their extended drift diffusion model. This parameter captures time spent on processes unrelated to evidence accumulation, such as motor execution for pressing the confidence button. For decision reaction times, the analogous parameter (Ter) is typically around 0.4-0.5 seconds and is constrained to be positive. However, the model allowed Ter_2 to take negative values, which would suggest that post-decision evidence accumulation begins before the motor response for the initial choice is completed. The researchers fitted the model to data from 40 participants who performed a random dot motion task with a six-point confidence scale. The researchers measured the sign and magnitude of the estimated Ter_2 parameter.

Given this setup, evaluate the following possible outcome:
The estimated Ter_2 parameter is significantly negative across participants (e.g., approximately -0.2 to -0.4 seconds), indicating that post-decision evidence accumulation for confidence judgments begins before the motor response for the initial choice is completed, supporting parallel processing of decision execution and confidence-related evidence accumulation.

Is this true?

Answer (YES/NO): NO